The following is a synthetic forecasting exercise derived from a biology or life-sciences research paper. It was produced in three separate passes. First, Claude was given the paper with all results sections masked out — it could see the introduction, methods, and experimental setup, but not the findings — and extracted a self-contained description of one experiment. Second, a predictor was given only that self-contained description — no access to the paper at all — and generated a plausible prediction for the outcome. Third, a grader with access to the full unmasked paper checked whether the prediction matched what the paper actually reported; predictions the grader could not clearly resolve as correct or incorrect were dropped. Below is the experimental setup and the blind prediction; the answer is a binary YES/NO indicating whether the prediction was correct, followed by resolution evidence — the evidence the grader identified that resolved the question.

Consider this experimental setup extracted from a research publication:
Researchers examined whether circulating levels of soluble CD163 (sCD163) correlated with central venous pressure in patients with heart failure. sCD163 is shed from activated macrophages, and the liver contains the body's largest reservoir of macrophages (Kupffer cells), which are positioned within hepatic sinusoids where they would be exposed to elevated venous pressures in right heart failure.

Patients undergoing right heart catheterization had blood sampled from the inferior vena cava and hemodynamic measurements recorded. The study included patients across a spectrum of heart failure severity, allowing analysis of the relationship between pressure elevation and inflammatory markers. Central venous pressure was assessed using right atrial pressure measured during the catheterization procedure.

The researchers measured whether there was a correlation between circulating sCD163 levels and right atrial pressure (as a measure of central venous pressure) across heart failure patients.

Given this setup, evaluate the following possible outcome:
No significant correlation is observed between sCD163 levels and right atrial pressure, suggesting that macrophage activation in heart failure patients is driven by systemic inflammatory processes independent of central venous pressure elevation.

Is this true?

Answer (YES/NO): YES